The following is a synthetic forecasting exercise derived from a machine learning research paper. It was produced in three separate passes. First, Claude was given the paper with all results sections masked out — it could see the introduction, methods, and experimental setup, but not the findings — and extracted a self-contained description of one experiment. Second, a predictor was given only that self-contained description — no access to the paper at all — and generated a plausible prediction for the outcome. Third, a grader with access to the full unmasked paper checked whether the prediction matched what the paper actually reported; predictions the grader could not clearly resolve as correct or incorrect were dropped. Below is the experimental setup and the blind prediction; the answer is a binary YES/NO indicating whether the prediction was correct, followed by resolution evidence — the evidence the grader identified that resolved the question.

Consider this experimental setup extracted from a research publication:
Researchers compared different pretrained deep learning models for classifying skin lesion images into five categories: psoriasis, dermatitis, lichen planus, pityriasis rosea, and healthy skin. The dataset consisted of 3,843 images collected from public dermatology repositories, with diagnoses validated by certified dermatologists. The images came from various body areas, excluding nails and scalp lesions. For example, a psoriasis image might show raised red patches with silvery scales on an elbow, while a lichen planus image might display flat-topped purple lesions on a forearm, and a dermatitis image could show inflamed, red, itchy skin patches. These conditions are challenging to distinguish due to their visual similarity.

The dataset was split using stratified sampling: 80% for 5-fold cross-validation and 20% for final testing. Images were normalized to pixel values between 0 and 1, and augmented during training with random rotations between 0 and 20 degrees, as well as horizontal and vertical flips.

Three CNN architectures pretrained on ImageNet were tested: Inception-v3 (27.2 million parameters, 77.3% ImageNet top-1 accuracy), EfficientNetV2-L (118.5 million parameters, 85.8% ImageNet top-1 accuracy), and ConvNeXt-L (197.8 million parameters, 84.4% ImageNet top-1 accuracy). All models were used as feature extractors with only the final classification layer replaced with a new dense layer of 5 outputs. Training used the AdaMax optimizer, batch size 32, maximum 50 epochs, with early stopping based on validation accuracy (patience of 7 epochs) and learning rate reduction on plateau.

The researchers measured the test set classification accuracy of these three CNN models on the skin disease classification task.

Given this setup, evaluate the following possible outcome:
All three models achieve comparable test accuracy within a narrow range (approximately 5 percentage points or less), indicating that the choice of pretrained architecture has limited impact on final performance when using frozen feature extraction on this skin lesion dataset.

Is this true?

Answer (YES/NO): YES